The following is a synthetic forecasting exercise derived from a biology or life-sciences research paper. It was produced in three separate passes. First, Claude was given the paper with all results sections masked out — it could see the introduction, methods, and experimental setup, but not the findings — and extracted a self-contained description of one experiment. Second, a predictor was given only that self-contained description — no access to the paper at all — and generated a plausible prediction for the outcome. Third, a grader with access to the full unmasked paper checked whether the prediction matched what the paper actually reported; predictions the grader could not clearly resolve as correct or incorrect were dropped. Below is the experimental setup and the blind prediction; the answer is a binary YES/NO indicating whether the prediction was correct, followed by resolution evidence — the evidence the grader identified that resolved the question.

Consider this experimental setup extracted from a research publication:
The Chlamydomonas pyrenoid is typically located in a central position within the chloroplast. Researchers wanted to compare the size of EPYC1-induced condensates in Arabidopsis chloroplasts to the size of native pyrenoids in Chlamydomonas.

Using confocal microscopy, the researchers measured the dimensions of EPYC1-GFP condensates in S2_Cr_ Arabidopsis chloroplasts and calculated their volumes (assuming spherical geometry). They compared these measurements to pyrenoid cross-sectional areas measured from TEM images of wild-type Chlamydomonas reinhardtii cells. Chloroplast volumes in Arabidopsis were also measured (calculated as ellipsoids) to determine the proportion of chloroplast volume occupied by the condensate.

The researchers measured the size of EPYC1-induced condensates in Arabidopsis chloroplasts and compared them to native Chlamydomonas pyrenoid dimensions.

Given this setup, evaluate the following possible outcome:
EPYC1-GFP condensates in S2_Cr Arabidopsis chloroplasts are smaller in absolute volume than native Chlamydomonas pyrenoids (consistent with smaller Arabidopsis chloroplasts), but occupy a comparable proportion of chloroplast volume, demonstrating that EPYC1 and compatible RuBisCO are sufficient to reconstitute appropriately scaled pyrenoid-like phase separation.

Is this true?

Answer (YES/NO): NO